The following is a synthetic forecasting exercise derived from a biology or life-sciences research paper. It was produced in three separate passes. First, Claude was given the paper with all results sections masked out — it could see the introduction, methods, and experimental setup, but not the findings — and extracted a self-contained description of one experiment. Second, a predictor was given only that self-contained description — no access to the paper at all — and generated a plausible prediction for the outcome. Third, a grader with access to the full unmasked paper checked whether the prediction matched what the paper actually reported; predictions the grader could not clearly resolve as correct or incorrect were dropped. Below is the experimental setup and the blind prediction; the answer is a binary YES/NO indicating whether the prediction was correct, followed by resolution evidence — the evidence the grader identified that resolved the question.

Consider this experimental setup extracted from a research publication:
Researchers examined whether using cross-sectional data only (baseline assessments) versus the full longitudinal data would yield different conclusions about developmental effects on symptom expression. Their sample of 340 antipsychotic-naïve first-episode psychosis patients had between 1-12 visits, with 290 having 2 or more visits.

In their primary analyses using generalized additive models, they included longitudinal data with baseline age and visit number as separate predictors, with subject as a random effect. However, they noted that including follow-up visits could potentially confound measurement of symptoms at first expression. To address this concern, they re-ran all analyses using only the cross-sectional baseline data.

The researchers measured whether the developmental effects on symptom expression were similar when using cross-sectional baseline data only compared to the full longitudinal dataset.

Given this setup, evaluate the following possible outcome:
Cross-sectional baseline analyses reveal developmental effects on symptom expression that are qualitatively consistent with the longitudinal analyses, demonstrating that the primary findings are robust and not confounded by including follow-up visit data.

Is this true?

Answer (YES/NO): YES